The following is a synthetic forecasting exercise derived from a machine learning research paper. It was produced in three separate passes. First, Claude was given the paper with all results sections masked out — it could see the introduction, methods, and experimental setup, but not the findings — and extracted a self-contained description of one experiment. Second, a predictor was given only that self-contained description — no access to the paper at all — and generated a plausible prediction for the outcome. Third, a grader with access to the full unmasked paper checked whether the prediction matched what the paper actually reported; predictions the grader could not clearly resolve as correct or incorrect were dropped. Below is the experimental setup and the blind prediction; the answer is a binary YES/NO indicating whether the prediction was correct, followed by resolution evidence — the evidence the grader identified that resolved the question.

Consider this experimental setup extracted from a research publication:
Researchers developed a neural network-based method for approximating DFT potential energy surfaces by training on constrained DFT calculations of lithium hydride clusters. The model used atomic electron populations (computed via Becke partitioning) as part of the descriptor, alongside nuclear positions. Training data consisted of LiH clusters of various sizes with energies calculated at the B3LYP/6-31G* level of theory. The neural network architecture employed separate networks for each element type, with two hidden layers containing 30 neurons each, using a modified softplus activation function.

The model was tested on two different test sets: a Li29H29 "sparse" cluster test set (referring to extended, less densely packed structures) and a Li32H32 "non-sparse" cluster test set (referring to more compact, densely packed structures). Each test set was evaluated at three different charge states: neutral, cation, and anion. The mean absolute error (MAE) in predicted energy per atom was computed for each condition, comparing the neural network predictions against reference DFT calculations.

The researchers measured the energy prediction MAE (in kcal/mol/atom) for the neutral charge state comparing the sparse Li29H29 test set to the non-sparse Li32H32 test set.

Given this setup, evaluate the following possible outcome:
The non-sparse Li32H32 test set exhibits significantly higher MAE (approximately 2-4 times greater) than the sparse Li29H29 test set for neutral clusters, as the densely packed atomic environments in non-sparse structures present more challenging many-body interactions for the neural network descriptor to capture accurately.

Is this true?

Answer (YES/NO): NO